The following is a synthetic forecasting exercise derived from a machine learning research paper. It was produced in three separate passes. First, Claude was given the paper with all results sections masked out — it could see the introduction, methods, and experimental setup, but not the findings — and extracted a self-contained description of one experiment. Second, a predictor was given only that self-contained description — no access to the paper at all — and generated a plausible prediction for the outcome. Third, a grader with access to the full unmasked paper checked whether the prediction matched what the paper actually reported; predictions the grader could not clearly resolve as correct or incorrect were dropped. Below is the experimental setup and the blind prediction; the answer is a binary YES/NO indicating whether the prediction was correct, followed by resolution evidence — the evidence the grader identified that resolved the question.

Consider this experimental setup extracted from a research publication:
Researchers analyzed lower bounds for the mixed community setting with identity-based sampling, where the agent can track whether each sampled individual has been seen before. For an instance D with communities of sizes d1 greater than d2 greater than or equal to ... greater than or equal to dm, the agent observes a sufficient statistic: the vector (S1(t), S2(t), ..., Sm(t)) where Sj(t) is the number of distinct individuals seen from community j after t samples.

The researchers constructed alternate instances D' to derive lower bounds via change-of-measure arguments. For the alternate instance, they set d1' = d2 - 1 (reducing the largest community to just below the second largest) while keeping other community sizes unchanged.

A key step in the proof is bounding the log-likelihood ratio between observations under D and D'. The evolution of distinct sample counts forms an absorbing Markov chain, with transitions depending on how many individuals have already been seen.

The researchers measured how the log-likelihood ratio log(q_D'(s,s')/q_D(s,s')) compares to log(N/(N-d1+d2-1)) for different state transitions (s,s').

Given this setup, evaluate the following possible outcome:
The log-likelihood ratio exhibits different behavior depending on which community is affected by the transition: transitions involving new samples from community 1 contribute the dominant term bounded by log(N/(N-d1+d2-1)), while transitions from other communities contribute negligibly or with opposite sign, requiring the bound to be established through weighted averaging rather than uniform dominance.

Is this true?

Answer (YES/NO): NO